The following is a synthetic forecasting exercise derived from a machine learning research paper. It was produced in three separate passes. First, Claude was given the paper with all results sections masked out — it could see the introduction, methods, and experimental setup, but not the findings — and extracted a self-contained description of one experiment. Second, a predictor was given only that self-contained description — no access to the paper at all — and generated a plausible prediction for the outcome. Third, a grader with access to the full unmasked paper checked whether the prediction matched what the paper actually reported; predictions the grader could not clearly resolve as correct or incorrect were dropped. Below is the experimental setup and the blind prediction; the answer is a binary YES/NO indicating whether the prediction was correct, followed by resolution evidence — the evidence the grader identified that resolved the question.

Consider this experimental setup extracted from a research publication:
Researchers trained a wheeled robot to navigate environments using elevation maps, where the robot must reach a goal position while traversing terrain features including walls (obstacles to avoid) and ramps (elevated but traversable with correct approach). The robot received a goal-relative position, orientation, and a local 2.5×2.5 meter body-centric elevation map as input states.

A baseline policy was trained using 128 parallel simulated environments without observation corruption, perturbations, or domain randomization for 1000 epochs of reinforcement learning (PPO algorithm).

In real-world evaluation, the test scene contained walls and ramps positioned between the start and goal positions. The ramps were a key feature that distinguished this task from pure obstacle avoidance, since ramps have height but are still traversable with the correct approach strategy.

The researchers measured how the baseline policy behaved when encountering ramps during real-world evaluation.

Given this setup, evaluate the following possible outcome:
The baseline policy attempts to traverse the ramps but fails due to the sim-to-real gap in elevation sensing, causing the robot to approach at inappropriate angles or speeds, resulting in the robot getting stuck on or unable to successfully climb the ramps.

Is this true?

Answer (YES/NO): NO